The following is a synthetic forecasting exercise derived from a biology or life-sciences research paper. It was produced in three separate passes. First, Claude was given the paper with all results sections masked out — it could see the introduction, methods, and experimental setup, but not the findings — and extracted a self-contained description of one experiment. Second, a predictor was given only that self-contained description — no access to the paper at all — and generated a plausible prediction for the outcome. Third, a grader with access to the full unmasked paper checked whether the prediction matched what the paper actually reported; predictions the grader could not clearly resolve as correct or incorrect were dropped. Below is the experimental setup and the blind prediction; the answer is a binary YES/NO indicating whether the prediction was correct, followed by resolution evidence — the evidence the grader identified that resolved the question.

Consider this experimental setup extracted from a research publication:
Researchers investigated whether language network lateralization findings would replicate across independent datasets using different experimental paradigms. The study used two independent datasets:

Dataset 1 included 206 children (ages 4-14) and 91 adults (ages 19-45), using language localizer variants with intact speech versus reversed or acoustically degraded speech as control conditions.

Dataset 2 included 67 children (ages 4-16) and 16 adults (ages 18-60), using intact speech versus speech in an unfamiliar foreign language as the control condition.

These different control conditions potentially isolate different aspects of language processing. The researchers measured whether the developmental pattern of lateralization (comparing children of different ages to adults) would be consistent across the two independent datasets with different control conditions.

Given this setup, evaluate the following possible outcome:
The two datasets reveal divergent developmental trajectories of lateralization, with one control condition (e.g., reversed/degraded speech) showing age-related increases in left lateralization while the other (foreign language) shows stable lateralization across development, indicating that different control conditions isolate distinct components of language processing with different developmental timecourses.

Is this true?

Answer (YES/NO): NO